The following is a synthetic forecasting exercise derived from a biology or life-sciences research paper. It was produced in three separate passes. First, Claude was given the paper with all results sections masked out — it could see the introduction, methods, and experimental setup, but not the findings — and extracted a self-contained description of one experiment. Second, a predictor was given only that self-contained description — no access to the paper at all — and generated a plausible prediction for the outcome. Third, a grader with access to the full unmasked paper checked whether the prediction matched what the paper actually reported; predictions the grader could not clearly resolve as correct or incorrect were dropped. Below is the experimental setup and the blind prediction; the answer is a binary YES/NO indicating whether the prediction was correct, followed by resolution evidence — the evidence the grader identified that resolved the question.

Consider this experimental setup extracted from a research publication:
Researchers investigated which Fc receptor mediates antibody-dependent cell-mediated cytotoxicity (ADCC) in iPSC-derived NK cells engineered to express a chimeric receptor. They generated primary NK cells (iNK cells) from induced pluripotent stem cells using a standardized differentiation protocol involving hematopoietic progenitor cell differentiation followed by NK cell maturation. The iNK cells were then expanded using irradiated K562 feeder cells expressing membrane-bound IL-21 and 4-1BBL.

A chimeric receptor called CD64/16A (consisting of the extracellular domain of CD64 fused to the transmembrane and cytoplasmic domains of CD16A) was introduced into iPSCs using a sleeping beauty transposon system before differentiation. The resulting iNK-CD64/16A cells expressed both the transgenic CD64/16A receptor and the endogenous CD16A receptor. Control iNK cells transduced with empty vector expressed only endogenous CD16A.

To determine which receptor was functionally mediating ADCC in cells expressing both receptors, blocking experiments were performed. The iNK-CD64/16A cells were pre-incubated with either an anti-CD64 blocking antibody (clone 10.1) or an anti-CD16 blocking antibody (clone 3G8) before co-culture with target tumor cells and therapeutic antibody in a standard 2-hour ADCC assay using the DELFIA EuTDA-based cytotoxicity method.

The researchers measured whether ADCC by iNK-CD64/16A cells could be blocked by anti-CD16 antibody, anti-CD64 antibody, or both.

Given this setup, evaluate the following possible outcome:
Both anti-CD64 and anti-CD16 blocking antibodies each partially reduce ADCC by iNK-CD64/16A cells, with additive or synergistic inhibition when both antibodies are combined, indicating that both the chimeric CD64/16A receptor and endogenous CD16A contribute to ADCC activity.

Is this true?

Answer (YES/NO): NO